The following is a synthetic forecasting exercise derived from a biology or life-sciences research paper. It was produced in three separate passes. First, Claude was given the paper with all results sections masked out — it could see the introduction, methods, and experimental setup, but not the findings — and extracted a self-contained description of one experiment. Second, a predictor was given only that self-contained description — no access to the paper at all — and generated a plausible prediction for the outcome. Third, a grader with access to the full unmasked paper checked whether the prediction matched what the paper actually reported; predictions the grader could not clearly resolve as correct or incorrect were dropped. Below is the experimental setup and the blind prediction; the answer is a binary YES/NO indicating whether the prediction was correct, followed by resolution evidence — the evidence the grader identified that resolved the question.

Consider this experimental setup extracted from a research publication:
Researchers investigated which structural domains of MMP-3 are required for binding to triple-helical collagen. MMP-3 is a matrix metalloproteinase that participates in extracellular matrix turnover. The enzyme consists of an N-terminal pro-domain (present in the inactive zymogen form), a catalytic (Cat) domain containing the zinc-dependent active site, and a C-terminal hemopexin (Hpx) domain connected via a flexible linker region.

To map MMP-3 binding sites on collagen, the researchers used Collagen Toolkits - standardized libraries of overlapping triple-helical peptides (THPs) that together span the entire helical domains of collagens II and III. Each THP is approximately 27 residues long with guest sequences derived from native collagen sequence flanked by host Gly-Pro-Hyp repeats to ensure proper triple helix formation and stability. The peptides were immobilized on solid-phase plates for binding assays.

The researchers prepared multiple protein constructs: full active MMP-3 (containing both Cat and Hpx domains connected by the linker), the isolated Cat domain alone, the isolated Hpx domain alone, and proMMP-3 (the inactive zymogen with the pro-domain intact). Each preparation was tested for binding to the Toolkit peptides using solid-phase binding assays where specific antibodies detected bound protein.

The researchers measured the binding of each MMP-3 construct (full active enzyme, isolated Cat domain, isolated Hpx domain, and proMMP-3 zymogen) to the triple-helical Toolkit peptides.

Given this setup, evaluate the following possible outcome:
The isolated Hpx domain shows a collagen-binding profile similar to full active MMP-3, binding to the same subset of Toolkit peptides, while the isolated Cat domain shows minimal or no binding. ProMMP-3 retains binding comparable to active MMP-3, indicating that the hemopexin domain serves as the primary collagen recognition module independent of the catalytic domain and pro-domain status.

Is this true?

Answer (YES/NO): NO